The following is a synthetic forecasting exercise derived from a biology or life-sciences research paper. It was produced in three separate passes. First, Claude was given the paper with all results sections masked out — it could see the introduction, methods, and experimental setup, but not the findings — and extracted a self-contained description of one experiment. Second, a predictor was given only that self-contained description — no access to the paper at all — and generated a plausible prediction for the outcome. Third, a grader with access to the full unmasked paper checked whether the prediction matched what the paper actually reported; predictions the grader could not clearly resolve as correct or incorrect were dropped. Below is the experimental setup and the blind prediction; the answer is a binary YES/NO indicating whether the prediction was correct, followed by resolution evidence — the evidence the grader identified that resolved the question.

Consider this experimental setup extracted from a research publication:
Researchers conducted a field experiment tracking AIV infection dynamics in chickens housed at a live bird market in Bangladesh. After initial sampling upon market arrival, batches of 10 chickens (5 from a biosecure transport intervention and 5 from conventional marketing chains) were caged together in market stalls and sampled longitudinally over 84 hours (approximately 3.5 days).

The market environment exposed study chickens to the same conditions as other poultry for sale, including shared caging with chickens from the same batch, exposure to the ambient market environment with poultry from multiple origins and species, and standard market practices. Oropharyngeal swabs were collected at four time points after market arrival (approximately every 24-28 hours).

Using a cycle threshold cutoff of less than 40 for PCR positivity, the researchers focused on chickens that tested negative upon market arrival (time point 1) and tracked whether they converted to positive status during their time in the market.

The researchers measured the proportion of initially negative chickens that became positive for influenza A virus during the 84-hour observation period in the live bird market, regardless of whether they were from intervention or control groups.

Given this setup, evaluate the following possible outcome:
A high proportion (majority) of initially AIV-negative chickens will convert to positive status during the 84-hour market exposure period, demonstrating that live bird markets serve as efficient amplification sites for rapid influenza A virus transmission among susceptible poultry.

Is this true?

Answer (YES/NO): YES